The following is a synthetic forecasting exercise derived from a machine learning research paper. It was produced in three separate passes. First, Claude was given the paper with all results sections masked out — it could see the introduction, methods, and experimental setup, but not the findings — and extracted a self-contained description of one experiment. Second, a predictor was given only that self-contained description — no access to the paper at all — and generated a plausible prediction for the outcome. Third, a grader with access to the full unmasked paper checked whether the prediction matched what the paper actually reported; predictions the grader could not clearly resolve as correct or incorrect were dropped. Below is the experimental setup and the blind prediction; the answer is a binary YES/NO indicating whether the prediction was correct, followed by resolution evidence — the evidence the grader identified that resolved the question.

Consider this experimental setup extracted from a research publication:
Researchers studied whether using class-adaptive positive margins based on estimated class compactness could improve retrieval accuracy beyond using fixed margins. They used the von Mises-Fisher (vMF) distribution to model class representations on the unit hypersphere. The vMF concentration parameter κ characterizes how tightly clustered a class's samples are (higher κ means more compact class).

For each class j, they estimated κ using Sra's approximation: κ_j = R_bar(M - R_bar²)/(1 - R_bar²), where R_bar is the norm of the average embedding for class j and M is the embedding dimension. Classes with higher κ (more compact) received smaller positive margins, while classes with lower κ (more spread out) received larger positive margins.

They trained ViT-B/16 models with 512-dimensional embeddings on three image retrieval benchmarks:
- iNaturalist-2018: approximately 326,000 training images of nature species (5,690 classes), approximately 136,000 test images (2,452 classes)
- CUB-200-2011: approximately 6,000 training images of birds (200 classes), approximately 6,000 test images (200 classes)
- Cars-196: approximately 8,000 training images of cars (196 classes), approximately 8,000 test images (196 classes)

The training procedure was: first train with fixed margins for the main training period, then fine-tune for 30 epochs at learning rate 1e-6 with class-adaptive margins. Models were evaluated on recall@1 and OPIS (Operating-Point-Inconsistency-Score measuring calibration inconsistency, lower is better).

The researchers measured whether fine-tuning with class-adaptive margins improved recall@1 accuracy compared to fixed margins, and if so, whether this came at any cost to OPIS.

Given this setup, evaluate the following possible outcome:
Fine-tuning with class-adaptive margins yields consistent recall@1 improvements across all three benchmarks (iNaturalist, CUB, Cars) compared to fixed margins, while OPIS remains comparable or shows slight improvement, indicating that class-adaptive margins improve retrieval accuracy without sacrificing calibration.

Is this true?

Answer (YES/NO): NO